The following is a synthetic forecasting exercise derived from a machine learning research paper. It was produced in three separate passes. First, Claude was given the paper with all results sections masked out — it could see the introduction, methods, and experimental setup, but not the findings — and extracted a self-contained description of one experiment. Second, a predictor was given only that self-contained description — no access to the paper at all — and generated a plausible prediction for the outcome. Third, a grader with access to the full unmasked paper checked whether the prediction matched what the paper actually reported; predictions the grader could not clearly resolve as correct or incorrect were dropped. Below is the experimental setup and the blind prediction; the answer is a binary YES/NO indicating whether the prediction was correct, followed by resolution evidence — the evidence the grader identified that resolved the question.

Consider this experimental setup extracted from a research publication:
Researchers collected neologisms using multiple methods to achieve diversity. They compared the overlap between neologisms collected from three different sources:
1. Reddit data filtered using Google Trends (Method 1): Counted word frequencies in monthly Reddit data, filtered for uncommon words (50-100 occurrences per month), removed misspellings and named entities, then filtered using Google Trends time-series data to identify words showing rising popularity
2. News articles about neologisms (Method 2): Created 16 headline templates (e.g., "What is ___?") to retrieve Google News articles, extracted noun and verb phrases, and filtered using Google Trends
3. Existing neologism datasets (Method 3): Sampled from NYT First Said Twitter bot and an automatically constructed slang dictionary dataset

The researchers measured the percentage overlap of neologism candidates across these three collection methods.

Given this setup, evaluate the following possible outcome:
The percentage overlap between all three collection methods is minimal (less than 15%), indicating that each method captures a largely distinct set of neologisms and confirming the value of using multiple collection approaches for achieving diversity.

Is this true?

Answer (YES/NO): YES